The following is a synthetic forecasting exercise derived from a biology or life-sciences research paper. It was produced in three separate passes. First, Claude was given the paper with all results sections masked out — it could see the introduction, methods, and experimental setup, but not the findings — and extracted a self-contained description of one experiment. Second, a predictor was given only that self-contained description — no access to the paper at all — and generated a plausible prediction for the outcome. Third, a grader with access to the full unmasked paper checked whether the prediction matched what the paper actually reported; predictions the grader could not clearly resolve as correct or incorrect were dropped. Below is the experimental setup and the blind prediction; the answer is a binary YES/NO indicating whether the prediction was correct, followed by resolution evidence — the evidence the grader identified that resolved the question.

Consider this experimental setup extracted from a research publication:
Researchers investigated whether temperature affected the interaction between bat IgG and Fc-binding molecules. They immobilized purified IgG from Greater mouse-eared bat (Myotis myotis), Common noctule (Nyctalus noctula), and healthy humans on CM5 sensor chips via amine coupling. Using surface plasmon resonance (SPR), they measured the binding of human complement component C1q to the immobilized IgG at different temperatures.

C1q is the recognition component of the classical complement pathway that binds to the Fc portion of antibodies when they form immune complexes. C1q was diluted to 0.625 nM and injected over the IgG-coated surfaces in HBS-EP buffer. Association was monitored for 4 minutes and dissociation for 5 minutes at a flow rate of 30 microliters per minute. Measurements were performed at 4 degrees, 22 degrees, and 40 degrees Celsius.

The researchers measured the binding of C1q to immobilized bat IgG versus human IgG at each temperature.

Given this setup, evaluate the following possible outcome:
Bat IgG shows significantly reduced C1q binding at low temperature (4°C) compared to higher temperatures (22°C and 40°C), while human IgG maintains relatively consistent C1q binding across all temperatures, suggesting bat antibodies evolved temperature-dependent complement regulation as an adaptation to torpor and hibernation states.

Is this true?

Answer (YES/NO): NO